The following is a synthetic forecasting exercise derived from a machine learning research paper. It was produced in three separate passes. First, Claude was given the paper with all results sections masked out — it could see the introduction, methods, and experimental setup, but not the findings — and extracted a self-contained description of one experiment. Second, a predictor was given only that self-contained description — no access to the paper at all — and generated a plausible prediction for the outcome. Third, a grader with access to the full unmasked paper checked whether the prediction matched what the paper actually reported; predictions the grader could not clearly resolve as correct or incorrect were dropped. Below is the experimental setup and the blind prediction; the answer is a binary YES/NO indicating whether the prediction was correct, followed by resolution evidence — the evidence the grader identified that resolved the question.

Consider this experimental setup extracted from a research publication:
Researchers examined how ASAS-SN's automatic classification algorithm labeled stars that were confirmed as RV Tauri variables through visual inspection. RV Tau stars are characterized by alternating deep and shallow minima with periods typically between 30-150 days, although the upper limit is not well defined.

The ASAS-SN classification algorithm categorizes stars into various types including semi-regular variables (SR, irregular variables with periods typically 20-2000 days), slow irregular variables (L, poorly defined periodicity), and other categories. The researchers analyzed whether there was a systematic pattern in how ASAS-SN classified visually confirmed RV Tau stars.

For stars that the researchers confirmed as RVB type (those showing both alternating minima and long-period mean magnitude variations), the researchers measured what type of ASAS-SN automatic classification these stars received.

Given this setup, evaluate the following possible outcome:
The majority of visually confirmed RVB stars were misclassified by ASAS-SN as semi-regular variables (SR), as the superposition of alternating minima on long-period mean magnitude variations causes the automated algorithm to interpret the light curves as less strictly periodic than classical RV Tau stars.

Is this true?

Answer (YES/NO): NO